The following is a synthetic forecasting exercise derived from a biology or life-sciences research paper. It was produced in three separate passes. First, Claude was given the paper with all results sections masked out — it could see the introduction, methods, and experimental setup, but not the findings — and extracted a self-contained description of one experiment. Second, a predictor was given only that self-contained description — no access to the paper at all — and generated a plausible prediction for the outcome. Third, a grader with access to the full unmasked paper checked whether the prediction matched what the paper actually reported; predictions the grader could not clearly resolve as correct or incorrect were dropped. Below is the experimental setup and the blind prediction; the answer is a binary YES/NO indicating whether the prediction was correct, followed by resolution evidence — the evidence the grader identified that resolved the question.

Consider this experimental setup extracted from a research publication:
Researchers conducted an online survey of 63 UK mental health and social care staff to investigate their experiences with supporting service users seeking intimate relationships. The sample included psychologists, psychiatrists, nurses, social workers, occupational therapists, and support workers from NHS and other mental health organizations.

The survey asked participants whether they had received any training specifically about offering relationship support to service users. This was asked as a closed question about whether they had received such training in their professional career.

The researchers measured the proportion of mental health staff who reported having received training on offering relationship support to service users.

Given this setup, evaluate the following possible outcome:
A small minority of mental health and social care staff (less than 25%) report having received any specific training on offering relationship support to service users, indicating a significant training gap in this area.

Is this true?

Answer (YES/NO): YES